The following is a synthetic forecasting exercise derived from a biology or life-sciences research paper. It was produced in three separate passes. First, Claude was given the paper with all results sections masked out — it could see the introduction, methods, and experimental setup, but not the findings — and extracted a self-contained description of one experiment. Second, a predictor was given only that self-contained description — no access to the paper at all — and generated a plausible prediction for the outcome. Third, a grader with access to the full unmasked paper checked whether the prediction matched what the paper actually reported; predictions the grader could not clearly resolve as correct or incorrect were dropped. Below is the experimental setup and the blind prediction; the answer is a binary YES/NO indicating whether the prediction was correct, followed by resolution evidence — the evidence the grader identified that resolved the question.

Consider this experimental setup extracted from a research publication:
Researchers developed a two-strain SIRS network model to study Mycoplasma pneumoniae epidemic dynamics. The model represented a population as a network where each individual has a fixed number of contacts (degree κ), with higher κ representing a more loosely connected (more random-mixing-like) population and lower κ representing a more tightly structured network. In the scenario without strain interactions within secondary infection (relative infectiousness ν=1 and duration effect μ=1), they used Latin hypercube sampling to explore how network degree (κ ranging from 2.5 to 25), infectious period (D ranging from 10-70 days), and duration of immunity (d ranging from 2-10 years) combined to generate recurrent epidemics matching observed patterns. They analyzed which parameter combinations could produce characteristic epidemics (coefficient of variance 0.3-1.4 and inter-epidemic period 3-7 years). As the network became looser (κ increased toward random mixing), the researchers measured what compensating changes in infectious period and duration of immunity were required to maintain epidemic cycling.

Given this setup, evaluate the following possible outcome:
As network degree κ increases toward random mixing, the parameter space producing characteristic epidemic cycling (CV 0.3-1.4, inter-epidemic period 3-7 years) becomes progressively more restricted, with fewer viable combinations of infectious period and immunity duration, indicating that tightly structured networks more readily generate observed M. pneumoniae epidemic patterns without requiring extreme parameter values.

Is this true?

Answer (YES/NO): YES